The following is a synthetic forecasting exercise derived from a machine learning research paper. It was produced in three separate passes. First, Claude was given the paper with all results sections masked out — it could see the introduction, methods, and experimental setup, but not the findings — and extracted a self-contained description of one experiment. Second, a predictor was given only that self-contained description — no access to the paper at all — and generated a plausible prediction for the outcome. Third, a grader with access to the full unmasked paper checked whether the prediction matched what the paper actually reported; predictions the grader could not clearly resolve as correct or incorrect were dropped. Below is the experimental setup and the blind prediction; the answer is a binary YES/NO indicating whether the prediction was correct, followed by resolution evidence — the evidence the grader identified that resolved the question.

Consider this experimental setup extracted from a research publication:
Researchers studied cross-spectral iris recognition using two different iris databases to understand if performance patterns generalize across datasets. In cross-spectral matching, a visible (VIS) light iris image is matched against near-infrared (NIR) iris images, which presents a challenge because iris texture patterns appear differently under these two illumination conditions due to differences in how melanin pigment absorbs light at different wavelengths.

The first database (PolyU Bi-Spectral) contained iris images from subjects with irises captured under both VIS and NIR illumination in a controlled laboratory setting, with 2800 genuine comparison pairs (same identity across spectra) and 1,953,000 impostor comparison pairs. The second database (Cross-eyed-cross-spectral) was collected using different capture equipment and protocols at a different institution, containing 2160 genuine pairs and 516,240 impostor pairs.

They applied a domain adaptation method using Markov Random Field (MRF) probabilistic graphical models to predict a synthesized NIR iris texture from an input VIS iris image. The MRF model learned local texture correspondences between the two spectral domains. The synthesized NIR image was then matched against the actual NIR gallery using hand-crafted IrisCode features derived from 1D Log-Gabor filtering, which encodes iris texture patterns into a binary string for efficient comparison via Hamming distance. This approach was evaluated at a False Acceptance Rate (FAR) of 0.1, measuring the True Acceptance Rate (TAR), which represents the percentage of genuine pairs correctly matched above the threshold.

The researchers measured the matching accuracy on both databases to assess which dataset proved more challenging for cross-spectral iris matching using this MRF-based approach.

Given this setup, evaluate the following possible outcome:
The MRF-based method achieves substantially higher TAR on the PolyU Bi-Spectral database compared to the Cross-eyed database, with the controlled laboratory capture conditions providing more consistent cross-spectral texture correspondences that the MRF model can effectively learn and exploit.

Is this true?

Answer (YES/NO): NO